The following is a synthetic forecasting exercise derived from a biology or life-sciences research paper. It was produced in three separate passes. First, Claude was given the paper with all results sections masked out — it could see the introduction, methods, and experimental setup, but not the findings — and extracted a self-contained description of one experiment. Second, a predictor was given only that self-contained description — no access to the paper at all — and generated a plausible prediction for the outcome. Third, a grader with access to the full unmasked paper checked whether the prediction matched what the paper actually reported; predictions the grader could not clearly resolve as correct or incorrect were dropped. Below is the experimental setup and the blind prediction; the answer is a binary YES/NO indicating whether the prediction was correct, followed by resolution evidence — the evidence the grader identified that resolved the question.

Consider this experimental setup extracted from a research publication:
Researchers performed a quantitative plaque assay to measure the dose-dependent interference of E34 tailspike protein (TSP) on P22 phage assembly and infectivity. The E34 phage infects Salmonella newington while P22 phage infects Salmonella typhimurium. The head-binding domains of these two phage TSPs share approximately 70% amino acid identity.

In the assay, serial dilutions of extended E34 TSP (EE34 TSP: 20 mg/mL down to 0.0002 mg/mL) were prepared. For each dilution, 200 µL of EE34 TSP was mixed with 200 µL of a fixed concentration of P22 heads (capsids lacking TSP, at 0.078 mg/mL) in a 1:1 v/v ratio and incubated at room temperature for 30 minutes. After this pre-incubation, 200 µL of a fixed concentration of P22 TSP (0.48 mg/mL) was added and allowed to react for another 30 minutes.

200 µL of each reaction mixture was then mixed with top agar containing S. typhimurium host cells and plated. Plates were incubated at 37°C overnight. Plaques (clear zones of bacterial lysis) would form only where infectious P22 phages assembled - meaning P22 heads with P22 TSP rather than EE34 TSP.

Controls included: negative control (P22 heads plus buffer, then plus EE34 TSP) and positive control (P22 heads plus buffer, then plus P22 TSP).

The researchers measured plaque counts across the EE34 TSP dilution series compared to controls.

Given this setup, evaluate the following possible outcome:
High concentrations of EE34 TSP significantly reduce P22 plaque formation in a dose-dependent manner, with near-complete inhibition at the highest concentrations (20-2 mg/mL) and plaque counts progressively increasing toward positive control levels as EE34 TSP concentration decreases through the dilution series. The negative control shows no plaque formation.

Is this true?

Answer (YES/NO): YES